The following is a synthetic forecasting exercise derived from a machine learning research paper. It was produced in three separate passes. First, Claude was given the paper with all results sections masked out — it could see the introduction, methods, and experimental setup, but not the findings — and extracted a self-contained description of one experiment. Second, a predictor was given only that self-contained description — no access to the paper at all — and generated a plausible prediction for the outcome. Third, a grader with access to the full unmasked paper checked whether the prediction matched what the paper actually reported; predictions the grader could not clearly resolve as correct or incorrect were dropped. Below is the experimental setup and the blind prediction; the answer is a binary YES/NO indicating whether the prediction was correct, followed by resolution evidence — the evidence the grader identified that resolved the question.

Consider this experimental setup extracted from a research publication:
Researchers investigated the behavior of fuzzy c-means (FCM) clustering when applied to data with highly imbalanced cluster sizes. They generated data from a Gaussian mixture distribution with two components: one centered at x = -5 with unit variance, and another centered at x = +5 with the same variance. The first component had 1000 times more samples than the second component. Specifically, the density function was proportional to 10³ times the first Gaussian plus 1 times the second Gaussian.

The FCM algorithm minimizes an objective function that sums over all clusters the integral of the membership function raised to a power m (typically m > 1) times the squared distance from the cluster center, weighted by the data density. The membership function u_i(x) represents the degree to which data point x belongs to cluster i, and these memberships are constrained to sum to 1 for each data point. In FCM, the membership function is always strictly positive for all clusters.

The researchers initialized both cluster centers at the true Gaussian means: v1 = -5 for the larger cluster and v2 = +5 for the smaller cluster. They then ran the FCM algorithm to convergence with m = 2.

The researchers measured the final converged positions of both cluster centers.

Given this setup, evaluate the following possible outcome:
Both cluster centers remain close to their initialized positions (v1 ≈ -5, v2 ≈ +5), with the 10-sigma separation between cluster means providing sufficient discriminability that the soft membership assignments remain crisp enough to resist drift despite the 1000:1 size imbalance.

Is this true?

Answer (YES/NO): NO